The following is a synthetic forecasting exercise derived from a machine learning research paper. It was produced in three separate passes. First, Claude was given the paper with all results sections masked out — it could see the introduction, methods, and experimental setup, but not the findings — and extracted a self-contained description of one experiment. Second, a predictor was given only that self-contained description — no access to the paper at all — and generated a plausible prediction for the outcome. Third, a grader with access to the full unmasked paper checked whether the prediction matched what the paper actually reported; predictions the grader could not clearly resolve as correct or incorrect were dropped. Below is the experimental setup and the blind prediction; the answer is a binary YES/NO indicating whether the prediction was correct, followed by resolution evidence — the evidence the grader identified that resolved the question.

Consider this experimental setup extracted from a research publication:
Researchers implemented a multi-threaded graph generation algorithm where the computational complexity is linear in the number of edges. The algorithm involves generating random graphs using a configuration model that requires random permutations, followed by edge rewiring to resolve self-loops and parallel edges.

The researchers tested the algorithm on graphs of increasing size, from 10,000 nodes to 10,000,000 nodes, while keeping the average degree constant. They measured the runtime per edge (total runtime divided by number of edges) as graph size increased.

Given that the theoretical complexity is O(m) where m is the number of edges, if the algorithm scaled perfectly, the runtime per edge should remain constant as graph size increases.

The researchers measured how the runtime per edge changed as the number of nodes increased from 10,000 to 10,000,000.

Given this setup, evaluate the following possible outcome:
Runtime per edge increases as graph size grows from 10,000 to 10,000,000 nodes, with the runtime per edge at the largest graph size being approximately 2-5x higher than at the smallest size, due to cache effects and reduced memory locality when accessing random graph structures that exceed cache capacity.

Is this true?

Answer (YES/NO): YES